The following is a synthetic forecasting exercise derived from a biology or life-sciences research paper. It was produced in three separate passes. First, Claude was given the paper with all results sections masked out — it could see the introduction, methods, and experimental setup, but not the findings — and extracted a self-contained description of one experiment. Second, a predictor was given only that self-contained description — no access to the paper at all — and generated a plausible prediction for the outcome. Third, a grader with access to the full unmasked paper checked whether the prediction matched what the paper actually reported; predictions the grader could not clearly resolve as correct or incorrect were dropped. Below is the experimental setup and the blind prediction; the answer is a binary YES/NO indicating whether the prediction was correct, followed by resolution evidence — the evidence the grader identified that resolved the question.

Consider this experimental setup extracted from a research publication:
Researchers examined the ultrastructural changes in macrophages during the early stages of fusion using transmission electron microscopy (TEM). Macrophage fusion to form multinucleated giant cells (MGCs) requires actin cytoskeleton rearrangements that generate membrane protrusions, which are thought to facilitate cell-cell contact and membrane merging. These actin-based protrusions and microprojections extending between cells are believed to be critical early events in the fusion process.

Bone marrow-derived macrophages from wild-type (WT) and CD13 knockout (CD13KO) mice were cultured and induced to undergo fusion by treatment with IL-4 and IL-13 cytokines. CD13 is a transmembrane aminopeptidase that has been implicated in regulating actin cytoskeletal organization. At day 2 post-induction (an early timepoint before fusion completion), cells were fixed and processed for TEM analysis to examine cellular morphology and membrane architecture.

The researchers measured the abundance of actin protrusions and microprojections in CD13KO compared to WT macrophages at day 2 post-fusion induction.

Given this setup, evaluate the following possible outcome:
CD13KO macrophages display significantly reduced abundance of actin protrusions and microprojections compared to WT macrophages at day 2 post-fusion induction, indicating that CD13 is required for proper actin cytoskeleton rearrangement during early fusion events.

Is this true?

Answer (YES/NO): NO